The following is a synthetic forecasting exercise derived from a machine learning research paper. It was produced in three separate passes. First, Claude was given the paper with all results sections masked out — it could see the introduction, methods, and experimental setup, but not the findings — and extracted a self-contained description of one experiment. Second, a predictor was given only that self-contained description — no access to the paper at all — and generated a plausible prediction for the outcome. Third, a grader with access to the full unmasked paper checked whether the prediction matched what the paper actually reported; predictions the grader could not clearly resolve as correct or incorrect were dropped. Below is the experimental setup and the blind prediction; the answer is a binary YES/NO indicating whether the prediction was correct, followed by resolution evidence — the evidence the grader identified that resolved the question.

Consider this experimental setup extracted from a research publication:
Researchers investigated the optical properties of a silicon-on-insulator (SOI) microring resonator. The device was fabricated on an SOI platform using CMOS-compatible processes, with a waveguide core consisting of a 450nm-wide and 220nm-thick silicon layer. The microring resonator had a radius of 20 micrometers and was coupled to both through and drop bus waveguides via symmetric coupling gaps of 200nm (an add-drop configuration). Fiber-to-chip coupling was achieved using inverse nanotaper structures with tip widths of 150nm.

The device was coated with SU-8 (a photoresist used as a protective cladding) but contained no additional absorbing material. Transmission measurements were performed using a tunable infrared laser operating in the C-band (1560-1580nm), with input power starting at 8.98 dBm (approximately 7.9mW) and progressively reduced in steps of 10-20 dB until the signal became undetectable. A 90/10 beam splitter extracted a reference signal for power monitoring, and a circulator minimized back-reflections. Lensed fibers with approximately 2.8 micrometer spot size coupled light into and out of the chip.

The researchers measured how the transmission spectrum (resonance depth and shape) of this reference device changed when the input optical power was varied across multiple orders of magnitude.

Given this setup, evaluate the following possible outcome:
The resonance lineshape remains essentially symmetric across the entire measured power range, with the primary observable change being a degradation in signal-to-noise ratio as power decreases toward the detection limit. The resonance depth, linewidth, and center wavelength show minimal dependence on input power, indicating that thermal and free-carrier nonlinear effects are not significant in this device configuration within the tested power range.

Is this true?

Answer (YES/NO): YES